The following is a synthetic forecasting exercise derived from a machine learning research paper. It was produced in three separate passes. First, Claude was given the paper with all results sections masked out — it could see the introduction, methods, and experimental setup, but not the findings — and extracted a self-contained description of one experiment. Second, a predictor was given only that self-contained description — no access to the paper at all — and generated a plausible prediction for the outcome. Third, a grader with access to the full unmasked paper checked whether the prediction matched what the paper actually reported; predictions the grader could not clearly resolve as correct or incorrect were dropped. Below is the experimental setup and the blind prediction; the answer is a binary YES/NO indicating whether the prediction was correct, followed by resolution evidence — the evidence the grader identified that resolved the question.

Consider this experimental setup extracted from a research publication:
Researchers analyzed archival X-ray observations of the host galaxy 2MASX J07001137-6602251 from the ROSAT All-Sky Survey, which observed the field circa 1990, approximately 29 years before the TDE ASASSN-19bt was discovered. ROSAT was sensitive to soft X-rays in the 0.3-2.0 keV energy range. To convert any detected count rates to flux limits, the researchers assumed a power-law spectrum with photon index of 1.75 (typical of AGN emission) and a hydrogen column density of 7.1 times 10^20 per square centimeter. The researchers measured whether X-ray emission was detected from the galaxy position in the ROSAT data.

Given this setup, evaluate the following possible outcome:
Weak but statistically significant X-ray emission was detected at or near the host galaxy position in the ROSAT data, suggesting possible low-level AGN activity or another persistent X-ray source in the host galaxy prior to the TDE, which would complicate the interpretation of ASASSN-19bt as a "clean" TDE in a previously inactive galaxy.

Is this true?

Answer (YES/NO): NO